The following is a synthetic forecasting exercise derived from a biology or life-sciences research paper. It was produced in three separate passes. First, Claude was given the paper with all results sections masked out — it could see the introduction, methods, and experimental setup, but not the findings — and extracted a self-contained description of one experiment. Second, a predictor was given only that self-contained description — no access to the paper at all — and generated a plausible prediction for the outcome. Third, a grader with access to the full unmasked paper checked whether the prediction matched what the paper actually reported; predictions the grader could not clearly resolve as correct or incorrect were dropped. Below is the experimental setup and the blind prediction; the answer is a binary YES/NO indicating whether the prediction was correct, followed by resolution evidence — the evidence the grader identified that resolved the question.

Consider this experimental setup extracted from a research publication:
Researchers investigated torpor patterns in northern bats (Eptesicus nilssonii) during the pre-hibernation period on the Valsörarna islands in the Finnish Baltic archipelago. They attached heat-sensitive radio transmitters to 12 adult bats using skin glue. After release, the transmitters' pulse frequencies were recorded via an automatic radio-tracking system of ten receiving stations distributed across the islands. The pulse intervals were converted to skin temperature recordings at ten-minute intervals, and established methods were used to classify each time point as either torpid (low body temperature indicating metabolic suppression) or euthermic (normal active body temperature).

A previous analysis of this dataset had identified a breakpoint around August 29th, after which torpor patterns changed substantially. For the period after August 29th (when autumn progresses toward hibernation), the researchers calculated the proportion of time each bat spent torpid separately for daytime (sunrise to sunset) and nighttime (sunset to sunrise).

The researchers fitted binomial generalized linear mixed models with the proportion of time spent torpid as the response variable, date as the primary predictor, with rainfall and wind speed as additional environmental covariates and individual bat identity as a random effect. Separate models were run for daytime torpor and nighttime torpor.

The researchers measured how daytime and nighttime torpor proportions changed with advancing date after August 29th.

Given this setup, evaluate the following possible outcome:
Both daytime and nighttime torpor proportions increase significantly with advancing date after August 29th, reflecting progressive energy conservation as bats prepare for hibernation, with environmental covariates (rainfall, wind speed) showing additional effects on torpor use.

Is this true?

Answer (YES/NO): YES